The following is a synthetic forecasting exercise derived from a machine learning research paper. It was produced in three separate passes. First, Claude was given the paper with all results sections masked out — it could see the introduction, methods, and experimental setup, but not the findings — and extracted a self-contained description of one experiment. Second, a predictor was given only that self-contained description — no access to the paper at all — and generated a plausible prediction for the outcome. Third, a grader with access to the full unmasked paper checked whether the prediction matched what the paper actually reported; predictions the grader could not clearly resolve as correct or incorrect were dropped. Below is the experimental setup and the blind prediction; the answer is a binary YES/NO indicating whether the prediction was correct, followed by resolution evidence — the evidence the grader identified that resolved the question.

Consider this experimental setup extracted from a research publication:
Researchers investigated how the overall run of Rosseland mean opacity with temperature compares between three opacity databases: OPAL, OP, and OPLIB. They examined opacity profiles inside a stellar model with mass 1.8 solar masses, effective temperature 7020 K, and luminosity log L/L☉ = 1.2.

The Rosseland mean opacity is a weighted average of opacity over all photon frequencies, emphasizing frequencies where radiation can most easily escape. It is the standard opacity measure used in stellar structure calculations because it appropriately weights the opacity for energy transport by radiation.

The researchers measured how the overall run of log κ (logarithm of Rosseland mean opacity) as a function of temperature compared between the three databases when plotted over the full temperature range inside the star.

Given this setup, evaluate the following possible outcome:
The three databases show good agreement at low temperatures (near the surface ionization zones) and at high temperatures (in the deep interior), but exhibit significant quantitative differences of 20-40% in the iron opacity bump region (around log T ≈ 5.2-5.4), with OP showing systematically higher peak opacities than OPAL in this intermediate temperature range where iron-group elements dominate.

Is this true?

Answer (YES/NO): NO